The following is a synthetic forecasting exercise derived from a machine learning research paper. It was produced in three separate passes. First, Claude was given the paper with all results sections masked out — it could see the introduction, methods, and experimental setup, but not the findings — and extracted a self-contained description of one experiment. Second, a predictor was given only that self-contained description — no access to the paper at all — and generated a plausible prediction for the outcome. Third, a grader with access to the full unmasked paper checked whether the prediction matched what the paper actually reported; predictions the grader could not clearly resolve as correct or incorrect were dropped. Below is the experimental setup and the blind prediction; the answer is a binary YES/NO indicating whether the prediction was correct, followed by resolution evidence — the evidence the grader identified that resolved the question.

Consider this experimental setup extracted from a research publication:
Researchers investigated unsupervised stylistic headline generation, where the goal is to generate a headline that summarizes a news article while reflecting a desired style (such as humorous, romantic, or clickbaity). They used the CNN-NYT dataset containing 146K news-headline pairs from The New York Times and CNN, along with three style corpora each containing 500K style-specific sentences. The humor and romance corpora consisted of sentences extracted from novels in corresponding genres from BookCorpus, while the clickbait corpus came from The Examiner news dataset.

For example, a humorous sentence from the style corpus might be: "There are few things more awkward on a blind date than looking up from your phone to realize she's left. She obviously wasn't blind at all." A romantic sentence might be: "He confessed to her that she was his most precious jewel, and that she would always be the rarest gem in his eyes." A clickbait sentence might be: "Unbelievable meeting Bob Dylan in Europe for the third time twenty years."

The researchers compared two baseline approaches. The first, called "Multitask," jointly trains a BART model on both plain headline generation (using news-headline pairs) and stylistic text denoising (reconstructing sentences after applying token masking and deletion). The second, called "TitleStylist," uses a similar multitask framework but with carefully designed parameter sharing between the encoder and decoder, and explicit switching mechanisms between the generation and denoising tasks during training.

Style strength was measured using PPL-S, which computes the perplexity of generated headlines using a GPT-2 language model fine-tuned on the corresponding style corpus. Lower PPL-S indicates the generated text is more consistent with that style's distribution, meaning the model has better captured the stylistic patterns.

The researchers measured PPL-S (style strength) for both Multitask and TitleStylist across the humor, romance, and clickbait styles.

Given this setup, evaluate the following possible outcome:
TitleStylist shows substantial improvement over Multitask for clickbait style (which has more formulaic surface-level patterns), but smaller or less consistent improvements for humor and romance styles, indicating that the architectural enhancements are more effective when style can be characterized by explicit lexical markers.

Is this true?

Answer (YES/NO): NO